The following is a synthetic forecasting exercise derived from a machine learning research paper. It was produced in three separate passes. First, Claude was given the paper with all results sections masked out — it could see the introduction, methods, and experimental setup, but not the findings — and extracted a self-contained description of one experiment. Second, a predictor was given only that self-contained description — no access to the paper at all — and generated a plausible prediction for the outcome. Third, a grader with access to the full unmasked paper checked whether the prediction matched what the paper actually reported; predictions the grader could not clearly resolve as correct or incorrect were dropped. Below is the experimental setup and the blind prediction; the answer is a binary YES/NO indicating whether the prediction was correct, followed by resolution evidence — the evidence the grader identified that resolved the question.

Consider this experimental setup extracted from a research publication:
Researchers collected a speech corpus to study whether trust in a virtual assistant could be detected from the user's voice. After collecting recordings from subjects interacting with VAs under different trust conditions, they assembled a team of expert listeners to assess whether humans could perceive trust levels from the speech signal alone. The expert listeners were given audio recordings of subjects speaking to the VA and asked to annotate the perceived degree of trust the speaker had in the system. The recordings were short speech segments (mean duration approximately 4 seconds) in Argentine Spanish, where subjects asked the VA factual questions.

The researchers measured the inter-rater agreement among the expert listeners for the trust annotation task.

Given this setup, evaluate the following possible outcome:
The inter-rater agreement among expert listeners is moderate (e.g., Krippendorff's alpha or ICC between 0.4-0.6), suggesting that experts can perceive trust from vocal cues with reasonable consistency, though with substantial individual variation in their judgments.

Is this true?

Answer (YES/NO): NO